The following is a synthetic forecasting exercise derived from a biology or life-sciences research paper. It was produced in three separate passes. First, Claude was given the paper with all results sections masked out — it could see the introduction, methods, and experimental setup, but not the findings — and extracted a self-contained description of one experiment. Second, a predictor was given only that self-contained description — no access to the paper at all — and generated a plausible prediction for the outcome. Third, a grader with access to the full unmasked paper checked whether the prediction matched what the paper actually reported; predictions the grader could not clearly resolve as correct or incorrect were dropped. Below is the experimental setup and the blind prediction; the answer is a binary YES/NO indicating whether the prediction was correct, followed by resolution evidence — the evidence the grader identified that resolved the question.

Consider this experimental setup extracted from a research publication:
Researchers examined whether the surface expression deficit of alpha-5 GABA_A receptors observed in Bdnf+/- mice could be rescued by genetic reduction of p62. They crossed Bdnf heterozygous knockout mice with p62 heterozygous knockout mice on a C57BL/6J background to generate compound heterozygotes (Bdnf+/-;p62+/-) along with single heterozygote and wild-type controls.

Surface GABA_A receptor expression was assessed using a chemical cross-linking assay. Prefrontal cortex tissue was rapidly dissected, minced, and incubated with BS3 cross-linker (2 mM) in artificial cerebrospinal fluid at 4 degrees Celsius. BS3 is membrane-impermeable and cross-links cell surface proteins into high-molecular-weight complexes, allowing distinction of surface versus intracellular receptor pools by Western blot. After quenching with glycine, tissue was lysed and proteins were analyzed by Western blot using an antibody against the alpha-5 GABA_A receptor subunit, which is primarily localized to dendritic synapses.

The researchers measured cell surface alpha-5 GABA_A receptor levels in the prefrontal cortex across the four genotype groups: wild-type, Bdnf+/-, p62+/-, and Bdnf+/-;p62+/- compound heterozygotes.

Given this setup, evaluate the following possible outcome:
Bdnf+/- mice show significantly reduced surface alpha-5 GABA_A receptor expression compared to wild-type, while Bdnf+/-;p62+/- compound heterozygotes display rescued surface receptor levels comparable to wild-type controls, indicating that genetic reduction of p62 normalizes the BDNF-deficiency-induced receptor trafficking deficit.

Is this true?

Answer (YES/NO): YES